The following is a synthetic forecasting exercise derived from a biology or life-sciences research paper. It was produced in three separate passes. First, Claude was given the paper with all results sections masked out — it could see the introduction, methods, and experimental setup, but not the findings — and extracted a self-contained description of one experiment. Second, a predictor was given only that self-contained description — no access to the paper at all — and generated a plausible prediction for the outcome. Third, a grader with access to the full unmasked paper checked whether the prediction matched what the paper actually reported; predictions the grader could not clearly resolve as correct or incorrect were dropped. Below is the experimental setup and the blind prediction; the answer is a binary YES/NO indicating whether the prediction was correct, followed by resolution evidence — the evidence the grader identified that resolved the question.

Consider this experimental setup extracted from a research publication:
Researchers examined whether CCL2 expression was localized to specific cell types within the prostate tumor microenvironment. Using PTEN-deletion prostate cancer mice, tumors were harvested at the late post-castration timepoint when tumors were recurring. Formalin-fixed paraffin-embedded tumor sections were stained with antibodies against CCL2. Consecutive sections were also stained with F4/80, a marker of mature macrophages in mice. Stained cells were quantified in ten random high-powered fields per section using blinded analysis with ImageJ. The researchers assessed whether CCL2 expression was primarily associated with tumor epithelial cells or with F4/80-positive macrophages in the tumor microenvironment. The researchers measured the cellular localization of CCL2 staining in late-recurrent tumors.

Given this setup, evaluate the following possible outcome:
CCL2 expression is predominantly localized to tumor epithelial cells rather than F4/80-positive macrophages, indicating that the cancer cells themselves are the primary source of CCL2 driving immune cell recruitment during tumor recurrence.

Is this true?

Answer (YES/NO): NO